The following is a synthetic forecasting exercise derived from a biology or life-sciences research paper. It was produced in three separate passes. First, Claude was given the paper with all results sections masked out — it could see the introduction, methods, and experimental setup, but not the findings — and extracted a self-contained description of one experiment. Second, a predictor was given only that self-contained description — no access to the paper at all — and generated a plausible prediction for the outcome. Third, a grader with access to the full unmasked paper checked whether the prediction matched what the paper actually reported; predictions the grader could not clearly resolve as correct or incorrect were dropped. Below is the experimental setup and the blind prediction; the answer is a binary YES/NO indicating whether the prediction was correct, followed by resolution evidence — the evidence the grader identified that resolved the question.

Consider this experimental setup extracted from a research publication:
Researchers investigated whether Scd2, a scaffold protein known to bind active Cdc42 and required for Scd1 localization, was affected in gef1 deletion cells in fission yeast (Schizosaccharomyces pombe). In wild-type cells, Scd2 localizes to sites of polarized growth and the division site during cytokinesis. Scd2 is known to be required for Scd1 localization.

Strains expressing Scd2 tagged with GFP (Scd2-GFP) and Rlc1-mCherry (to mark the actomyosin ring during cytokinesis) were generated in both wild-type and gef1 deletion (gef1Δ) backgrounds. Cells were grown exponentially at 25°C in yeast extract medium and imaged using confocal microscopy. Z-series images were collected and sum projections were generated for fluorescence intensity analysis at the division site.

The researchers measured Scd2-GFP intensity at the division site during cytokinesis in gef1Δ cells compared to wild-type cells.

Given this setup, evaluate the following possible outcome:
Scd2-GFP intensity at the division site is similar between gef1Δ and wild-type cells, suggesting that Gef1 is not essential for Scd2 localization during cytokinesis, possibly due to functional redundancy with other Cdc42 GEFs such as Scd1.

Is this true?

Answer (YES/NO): NO